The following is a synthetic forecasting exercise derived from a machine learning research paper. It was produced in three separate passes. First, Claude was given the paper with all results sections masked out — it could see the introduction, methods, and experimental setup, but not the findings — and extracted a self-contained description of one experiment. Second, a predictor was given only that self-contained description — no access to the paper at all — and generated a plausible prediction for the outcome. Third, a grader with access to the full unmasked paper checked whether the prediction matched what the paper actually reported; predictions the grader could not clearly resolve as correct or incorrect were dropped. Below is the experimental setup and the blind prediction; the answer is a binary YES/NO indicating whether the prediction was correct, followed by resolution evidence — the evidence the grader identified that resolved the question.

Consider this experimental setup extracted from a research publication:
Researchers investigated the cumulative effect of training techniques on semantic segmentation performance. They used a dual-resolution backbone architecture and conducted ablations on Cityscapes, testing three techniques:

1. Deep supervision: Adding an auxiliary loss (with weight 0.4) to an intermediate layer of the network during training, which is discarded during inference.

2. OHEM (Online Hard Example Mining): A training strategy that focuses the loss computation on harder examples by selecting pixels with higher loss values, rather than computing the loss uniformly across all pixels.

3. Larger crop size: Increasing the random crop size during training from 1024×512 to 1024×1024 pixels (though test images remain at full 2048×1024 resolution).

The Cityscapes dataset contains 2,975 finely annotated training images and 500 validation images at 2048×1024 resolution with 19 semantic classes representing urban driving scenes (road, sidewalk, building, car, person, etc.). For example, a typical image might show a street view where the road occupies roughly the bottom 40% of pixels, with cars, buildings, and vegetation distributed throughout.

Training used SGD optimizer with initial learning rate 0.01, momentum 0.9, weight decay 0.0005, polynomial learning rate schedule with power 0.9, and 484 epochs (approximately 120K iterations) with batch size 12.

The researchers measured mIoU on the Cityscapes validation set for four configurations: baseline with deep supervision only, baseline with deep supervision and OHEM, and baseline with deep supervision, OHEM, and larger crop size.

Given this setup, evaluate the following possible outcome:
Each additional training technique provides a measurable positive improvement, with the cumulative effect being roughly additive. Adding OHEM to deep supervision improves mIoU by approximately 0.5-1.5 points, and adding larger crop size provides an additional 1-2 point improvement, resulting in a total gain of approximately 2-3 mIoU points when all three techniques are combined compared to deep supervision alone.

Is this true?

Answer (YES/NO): NO